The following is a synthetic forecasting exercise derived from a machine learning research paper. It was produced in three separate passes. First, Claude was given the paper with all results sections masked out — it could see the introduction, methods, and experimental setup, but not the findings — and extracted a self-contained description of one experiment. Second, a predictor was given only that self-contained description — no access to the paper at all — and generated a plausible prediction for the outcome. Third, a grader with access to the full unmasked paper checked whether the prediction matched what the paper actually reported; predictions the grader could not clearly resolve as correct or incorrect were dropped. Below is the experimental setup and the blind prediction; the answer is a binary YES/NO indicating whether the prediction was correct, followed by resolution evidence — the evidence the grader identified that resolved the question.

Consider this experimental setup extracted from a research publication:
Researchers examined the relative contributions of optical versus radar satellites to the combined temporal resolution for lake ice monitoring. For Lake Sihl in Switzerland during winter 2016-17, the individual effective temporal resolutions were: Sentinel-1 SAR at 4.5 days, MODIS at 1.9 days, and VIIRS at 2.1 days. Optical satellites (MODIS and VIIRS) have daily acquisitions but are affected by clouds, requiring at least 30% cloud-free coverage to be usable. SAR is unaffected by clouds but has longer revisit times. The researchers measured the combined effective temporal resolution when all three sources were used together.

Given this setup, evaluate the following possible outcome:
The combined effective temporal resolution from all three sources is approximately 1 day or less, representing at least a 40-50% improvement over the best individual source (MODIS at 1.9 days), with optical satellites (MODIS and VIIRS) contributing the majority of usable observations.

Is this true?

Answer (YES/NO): NO